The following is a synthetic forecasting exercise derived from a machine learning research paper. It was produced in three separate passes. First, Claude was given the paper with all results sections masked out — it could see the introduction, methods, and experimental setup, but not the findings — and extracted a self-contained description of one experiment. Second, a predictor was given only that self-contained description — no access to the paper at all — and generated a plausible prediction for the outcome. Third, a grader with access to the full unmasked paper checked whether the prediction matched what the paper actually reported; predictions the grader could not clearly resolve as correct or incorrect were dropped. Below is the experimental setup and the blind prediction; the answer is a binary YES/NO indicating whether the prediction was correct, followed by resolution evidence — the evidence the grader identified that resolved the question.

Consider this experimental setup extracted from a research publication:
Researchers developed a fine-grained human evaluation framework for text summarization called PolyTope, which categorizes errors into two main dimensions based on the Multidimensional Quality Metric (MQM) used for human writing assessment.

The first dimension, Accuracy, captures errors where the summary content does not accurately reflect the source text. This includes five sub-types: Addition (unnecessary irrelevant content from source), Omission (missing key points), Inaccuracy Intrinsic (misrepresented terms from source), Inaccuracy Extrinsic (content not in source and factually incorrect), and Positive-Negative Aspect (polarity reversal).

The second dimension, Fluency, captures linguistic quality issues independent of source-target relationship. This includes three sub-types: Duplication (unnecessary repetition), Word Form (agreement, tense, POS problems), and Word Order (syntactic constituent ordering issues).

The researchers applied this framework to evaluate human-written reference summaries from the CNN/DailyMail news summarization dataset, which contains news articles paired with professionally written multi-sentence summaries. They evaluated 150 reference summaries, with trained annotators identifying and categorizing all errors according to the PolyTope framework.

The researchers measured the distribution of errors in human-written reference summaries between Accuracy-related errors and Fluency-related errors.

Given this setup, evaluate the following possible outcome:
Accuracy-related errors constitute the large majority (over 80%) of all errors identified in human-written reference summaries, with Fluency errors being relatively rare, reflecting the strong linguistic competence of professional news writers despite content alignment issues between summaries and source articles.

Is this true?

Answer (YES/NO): NO